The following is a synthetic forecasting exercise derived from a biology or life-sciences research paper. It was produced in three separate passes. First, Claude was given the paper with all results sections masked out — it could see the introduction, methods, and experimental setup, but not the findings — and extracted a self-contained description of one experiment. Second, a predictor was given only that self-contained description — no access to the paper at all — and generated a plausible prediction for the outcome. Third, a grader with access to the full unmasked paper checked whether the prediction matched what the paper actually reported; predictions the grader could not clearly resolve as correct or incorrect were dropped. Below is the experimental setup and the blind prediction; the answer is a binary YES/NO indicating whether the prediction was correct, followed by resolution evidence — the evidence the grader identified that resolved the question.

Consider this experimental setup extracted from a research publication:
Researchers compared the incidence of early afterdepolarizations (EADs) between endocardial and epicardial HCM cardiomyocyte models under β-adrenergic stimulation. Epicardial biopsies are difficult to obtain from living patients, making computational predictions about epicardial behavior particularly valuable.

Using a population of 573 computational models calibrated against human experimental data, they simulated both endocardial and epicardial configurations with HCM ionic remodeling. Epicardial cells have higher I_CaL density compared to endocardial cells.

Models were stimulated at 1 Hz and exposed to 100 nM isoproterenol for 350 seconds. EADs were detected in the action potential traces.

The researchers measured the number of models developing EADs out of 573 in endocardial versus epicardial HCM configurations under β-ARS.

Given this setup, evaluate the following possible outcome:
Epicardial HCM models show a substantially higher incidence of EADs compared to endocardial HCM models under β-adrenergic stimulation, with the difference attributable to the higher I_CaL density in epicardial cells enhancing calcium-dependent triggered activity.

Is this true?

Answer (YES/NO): NO